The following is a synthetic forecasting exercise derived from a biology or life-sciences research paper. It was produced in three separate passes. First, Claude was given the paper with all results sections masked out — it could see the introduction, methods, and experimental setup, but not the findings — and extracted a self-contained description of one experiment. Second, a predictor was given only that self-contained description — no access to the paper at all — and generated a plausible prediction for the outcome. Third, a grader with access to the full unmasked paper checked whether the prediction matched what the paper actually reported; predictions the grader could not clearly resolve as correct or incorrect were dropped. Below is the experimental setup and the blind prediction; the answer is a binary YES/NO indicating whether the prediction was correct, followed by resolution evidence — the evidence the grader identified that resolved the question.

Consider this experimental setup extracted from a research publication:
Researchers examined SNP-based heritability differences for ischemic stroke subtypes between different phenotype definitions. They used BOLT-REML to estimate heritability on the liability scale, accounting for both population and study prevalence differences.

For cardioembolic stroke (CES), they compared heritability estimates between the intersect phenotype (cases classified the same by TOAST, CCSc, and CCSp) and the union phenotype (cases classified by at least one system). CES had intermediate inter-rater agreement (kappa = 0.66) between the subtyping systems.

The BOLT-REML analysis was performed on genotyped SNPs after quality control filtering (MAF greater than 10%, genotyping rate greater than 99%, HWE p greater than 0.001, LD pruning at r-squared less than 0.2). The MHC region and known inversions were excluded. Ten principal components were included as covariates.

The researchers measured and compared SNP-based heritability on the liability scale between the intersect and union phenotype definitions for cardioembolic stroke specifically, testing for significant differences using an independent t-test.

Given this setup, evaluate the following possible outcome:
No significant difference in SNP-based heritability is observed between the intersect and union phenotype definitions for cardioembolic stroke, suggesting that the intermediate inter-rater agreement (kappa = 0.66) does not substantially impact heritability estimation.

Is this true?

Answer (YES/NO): NO